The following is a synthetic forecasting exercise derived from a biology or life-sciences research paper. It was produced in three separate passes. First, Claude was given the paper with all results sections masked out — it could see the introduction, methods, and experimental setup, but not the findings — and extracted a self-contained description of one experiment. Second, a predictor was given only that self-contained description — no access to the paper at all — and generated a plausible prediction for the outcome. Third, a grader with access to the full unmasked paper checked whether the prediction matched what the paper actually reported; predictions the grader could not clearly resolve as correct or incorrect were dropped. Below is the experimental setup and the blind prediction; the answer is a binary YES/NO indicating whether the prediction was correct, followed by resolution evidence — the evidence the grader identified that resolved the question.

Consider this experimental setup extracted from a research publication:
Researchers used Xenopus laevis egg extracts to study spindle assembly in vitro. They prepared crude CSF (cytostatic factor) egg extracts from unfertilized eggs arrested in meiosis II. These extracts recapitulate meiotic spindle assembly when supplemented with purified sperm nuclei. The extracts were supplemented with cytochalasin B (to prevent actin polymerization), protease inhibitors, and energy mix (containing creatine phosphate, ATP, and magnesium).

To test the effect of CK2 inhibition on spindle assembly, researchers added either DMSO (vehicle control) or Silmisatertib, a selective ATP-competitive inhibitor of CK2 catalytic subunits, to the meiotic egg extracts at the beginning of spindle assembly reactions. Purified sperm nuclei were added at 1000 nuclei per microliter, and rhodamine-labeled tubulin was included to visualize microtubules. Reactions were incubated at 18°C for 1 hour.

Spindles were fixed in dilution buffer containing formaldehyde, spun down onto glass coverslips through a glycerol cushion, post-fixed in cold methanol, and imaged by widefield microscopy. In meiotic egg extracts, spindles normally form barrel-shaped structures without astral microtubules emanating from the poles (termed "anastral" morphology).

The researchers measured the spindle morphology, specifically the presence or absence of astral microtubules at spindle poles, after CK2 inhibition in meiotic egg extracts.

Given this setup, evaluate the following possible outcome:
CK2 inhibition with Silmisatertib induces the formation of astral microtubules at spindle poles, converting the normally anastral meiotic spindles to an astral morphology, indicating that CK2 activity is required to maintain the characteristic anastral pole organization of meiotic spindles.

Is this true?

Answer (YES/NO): YES